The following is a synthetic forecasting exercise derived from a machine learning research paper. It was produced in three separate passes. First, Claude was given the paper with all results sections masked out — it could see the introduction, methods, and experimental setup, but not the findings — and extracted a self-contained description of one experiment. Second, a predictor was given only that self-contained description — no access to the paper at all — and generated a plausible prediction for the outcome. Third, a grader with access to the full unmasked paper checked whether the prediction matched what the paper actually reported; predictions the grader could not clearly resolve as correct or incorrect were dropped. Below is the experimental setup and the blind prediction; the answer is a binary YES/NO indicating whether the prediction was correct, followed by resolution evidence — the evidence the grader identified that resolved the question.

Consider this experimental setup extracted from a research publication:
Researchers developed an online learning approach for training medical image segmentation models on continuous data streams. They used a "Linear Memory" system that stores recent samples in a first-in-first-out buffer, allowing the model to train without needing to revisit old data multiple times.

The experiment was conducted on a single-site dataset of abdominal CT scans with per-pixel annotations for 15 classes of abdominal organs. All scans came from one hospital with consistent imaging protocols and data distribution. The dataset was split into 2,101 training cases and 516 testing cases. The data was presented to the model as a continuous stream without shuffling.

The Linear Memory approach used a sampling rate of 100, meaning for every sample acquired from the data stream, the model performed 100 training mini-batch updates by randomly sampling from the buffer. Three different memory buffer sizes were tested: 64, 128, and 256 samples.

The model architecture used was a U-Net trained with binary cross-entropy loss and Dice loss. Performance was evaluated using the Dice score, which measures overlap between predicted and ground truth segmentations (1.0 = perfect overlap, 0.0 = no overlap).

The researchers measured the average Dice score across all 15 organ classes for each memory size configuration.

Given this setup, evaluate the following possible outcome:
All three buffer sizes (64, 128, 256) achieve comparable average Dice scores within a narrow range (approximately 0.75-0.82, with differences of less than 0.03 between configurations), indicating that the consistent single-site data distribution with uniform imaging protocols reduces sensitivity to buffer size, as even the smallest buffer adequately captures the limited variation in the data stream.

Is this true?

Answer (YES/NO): NO